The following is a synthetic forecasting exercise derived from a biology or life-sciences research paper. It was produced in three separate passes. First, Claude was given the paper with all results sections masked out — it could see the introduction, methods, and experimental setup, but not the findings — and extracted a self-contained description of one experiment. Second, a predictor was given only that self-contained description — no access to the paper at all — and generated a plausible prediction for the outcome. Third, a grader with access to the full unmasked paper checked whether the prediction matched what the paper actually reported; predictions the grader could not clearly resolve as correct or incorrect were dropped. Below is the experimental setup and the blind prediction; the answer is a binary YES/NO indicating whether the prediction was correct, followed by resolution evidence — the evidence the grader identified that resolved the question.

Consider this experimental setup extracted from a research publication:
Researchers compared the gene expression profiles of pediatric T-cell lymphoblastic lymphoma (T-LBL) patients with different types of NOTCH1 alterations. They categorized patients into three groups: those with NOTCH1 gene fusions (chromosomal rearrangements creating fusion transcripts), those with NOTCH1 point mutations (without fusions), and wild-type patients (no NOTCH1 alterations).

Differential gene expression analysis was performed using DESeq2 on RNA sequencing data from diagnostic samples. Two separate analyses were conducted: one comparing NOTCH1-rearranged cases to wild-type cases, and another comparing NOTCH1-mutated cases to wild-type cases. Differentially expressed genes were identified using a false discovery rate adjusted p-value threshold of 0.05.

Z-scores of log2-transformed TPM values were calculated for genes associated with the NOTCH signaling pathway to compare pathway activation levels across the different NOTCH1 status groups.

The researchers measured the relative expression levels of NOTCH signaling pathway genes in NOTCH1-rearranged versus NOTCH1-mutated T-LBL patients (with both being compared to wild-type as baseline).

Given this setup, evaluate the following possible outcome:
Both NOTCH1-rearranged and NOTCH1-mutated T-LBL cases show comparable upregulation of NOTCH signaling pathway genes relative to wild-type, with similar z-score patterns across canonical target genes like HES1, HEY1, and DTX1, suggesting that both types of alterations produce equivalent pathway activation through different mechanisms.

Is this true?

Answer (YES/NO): NO